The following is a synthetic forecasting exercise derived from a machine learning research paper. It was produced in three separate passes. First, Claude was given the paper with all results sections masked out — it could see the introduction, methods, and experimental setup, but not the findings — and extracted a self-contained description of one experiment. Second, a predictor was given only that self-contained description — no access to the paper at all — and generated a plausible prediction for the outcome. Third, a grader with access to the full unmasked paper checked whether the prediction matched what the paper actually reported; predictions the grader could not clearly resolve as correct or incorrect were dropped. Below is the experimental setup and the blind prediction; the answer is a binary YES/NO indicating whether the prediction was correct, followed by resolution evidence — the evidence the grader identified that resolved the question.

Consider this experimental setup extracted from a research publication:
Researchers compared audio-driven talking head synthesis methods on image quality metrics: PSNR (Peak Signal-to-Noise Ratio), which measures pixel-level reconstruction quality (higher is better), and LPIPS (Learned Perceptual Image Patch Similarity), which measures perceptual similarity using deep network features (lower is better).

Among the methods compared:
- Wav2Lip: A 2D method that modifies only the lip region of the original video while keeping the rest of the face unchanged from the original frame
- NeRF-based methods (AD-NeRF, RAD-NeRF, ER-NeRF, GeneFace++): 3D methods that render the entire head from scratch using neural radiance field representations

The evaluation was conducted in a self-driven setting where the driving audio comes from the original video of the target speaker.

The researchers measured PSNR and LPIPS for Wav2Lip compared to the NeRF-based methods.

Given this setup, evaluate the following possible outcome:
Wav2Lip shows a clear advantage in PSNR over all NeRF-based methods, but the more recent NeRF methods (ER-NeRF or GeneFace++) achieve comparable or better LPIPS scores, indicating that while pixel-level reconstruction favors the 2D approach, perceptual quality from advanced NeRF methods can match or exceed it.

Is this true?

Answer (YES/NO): NO